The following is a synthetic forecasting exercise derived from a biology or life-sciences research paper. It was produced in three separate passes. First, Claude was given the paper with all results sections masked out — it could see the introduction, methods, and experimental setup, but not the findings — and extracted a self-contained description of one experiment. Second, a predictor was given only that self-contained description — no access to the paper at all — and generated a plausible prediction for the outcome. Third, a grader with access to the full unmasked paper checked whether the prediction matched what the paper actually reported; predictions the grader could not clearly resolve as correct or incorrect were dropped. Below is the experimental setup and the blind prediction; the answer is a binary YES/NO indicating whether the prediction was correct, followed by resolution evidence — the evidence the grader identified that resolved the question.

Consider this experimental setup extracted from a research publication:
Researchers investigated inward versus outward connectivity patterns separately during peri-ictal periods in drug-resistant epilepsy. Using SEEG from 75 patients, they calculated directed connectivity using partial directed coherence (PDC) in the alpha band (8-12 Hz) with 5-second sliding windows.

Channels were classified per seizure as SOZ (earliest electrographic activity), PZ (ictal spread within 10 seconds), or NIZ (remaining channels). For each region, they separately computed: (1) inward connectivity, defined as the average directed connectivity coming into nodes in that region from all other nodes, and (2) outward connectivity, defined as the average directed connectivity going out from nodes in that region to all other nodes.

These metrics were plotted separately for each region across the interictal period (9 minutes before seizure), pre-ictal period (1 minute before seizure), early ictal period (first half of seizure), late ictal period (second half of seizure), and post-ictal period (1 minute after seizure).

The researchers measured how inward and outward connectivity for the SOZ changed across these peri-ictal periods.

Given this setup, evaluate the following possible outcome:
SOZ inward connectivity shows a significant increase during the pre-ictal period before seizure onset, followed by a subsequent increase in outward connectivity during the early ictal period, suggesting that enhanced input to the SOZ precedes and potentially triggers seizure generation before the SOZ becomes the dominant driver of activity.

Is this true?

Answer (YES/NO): NO